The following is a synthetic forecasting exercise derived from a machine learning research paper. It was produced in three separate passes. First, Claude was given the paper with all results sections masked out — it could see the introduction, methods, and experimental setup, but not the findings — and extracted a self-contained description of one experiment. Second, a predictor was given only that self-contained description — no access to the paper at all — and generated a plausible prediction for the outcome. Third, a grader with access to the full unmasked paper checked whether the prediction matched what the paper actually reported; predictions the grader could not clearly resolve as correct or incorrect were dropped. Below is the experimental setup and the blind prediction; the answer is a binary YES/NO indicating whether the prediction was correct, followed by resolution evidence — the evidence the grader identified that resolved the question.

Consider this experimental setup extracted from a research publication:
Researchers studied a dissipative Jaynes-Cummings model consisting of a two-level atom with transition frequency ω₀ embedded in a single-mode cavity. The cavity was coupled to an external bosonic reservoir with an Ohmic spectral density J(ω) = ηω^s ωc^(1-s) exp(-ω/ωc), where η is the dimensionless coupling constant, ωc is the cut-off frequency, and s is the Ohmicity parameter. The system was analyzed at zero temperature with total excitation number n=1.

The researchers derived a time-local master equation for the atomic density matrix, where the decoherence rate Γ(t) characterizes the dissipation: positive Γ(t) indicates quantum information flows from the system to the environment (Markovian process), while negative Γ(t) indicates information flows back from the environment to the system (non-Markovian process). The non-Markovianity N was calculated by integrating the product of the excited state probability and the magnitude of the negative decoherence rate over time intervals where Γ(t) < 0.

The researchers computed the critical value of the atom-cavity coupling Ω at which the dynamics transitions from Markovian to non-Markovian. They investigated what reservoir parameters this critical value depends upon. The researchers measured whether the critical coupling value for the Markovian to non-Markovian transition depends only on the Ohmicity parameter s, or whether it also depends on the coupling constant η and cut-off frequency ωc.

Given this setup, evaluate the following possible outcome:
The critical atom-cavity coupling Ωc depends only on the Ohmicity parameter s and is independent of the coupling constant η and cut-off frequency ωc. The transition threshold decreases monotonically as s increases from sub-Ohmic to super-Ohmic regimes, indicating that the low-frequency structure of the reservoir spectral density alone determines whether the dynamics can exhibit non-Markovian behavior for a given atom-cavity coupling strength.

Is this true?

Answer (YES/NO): NO